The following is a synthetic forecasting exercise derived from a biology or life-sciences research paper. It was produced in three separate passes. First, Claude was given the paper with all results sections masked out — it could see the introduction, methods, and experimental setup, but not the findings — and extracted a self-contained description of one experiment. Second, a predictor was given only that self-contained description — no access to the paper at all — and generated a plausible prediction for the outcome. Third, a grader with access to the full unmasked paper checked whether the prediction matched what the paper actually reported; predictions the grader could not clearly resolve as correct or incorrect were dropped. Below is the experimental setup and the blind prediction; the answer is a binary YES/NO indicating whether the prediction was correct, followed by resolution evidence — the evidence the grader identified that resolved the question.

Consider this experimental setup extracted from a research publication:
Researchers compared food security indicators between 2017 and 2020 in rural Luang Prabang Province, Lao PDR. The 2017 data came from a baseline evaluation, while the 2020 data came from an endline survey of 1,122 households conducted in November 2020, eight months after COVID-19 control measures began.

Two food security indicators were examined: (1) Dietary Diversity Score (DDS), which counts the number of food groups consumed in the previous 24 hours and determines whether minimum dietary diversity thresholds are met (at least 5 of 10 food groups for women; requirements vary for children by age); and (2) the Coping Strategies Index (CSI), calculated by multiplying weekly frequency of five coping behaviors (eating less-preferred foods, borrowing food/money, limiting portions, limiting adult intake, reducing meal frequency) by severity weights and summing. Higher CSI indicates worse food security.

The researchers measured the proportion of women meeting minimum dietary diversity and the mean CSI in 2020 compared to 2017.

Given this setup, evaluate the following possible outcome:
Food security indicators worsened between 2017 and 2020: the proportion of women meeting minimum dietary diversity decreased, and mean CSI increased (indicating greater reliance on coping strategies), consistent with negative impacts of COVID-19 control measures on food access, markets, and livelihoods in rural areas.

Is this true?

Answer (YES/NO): YES